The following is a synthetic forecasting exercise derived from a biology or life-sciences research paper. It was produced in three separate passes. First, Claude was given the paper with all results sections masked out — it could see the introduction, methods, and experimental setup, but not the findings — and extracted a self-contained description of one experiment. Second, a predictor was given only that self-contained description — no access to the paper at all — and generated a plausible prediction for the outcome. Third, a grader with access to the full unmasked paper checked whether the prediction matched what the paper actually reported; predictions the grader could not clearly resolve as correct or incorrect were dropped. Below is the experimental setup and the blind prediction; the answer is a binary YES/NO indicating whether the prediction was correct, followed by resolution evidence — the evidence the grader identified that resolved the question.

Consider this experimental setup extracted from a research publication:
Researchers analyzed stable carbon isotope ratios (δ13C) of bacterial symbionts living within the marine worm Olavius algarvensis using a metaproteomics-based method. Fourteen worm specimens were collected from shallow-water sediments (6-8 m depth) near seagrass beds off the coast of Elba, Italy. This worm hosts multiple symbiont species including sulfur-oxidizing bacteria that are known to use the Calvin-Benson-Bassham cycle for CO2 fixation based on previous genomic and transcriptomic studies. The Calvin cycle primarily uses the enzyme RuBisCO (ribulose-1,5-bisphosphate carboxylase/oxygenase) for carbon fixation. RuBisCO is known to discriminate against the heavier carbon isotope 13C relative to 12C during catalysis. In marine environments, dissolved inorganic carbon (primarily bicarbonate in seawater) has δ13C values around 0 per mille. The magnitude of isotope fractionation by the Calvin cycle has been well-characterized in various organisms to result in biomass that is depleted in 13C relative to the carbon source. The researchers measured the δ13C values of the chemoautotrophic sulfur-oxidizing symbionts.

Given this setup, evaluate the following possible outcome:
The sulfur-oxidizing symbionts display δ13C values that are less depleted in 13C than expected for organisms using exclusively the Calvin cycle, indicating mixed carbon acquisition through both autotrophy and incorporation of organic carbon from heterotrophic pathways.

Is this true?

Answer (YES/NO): NO